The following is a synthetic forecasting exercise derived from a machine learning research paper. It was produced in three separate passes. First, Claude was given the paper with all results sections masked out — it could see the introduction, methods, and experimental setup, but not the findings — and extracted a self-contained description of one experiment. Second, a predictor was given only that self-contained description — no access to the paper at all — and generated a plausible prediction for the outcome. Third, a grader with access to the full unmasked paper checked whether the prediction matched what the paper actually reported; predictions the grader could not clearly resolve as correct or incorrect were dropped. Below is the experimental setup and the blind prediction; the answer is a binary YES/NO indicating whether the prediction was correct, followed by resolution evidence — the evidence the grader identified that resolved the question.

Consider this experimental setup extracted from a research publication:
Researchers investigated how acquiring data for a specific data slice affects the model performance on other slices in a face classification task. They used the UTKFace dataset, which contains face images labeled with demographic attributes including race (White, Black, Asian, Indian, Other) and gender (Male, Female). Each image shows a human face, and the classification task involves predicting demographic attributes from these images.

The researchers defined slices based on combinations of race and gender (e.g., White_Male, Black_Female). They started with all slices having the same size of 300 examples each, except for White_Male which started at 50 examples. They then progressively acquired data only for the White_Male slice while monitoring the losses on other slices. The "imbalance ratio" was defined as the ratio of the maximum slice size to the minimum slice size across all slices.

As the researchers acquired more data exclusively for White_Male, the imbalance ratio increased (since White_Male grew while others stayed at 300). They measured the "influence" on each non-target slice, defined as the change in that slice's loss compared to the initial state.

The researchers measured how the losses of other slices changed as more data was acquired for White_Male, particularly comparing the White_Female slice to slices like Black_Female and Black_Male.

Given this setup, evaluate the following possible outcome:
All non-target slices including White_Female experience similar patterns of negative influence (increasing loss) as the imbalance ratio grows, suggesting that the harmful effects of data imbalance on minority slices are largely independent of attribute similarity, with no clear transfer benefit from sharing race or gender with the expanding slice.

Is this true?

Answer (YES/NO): NO